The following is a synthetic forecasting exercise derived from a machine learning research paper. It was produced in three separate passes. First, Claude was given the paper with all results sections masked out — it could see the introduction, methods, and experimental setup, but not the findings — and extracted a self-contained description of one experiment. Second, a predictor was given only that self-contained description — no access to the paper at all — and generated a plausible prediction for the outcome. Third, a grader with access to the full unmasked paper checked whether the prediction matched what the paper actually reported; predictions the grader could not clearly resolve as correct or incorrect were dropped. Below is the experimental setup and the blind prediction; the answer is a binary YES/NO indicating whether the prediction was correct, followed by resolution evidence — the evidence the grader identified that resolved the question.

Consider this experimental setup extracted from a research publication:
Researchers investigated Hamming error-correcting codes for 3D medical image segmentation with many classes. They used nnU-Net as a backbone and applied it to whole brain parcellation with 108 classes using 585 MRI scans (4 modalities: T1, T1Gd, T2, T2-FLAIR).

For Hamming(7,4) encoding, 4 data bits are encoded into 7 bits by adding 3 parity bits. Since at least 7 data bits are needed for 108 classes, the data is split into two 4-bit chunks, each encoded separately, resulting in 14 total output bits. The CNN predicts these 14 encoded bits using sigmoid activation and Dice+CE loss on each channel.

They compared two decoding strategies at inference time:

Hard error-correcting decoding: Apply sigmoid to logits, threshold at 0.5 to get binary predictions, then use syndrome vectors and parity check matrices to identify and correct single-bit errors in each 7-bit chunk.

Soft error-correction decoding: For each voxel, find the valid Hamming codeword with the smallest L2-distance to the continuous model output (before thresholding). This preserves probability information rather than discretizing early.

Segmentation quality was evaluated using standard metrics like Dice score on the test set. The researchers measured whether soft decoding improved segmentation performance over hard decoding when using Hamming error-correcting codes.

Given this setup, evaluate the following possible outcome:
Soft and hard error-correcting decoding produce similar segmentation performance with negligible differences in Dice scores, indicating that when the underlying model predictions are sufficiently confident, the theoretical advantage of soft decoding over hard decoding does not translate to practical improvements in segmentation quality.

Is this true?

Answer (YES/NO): NO